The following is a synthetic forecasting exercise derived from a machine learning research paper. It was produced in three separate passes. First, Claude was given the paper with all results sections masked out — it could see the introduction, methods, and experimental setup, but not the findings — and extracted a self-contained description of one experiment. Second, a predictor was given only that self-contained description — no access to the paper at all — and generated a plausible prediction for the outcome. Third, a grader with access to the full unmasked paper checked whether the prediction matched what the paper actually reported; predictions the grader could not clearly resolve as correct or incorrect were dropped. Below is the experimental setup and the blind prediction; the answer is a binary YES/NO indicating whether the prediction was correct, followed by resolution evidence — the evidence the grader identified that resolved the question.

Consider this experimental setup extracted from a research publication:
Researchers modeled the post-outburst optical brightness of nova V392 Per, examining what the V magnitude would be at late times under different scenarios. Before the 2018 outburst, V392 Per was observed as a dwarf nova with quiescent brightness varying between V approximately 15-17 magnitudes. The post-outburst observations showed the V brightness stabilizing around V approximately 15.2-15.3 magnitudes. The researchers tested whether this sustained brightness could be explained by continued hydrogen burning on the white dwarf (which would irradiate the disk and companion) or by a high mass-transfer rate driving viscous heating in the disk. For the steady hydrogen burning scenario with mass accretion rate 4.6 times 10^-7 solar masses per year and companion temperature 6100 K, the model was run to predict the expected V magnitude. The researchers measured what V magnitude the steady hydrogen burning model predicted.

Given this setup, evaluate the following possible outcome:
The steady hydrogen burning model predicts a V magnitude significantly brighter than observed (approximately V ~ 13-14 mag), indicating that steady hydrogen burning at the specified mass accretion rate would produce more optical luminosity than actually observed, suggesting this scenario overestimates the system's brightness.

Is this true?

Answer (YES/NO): YES